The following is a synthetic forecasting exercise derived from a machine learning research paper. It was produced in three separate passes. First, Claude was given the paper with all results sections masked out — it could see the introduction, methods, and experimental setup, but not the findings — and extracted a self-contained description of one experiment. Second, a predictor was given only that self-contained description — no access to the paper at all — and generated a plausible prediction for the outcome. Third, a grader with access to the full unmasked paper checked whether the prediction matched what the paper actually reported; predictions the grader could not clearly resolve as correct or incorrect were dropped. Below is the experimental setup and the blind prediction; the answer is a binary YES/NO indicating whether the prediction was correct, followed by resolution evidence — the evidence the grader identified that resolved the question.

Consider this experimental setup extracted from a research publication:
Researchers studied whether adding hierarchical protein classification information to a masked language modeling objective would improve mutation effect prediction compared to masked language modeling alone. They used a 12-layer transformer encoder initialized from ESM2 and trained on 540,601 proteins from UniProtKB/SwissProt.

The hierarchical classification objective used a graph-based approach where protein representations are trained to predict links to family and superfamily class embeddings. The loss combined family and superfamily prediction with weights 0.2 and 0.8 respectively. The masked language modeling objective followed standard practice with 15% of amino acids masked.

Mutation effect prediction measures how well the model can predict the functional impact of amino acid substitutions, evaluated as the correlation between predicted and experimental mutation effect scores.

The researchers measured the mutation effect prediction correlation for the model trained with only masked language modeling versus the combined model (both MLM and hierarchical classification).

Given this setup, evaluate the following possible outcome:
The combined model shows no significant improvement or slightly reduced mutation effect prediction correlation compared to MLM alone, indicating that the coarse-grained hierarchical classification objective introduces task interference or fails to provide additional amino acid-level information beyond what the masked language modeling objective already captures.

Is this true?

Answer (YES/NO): YES